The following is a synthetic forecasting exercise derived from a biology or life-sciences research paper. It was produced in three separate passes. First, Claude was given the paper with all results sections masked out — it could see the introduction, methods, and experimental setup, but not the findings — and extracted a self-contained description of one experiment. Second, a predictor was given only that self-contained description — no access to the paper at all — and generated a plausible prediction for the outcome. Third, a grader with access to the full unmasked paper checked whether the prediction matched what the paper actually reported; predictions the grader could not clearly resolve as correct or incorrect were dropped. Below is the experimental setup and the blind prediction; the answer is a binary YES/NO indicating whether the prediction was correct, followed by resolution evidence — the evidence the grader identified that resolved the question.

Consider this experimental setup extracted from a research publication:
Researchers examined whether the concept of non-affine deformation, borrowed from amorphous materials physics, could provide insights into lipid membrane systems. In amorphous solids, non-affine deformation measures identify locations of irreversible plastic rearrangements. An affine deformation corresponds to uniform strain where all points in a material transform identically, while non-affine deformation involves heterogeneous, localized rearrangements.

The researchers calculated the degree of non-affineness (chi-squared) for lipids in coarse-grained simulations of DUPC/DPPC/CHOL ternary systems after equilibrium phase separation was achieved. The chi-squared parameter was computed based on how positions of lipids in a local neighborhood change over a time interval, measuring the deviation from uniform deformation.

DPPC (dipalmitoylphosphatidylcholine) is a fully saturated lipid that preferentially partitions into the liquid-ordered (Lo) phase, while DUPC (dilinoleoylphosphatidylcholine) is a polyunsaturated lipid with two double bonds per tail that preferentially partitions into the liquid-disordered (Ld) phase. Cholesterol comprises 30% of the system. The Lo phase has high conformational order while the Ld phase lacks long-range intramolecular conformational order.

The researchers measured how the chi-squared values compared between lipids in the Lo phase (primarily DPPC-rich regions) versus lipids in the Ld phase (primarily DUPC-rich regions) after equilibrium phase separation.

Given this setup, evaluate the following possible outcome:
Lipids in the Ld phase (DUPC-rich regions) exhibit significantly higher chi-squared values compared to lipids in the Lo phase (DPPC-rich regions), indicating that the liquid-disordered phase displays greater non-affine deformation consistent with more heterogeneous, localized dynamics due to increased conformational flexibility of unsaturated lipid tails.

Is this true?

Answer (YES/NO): YES